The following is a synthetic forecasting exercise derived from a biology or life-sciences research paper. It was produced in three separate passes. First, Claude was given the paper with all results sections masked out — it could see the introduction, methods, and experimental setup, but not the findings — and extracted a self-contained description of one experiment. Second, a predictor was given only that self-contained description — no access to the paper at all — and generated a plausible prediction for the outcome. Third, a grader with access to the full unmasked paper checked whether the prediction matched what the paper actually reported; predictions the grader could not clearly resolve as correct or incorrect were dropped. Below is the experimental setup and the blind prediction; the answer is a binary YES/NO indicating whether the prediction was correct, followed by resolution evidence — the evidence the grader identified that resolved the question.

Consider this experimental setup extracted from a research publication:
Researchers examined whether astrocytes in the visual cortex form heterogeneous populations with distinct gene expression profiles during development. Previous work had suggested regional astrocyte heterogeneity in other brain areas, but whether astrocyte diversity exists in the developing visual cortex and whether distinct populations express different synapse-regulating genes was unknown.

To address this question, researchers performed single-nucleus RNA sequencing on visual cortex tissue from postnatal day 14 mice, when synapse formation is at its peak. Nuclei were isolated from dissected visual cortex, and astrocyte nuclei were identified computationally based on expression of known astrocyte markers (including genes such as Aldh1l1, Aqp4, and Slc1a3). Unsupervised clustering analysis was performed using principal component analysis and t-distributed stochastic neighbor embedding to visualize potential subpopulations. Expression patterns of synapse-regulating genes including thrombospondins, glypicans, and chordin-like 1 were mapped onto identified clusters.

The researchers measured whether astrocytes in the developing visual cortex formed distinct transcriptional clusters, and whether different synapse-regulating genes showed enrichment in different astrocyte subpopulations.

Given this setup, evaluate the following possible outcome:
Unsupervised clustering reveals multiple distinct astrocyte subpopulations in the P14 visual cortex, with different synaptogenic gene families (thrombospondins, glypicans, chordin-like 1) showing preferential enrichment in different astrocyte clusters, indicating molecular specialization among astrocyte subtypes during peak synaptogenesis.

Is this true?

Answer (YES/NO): NO